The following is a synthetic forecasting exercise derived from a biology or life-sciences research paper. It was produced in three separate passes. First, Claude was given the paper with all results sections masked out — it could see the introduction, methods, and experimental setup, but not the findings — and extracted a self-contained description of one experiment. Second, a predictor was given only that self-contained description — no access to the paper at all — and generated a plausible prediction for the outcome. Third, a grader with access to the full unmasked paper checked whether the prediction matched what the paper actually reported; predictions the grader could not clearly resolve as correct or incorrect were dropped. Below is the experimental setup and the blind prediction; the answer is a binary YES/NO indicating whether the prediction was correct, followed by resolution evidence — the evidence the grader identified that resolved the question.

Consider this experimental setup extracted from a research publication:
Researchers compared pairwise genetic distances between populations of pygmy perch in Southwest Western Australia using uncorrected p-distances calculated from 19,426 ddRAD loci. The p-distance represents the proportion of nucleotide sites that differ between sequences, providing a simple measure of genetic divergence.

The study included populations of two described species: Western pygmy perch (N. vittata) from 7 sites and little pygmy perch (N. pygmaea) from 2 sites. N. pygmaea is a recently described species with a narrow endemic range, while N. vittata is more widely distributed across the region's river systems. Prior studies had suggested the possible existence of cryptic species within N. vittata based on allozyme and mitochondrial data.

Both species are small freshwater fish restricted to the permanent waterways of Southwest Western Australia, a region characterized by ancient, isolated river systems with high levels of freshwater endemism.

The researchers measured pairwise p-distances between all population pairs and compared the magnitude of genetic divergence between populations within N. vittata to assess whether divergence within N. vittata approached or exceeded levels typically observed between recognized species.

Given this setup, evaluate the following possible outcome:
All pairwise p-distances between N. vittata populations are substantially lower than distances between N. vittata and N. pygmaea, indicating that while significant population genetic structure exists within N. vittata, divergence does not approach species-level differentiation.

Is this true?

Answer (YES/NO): NO